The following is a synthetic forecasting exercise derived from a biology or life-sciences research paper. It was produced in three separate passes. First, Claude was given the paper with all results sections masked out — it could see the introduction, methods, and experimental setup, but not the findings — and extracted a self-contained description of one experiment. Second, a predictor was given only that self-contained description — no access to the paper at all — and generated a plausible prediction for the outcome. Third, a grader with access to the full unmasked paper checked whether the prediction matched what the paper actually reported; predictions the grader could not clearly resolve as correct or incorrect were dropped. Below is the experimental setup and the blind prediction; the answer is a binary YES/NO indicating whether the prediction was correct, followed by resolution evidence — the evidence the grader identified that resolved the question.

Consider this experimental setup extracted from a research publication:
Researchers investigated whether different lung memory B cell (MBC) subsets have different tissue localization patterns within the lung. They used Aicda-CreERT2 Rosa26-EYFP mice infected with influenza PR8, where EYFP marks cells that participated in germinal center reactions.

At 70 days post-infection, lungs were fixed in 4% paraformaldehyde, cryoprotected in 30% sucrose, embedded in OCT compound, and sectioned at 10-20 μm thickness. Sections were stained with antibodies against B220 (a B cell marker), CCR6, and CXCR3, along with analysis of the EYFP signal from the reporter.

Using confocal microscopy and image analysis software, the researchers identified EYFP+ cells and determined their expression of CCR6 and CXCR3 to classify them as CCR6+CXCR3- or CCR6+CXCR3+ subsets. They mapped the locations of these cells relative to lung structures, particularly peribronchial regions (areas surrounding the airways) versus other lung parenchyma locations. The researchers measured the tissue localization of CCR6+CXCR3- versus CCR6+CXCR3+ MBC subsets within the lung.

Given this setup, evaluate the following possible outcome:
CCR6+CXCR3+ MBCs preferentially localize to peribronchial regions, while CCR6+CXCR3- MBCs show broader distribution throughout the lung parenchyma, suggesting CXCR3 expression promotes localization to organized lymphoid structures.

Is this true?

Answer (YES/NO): NO